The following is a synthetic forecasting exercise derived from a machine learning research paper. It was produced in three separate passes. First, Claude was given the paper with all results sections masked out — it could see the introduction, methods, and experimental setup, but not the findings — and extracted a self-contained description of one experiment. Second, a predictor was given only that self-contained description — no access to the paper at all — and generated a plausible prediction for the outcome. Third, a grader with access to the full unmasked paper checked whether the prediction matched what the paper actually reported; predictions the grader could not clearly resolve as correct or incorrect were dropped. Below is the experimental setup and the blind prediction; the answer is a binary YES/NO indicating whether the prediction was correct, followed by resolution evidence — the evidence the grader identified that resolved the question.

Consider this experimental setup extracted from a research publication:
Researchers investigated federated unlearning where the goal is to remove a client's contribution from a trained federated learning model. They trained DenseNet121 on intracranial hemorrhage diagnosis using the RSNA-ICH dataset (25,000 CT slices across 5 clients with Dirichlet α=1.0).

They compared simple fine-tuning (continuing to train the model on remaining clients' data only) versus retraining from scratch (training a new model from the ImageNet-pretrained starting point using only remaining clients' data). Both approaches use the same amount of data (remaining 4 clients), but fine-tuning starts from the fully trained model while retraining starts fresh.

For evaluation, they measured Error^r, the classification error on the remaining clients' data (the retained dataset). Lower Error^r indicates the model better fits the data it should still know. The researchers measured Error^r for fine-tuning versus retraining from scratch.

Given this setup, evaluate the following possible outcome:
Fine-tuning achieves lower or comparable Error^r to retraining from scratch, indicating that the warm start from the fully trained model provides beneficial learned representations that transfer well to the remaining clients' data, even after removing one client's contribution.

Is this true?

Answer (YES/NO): YES